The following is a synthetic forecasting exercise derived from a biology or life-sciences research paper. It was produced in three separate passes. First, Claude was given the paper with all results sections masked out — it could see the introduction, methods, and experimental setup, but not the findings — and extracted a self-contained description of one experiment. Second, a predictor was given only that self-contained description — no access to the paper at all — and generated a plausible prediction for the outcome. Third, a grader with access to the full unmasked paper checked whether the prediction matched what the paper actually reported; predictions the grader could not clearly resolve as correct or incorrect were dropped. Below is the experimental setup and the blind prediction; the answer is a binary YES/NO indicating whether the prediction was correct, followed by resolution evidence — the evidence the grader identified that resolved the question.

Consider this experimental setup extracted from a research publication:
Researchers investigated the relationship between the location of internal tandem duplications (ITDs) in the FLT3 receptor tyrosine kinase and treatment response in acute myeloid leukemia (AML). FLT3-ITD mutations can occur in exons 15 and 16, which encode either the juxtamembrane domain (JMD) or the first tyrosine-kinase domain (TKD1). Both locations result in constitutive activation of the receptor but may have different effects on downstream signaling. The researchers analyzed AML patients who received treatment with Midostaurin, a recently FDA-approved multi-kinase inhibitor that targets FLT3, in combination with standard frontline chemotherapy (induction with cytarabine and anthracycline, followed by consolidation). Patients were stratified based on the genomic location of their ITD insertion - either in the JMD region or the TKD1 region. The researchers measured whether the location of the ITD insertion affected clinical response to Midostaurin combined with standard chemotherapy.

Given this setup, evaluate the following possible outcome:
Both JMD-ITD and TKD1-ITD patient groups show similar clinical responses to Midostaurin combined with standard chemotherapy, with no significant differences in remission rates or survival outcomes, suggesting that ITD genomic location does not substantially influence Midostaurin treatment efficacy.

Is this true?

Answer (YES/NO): NO